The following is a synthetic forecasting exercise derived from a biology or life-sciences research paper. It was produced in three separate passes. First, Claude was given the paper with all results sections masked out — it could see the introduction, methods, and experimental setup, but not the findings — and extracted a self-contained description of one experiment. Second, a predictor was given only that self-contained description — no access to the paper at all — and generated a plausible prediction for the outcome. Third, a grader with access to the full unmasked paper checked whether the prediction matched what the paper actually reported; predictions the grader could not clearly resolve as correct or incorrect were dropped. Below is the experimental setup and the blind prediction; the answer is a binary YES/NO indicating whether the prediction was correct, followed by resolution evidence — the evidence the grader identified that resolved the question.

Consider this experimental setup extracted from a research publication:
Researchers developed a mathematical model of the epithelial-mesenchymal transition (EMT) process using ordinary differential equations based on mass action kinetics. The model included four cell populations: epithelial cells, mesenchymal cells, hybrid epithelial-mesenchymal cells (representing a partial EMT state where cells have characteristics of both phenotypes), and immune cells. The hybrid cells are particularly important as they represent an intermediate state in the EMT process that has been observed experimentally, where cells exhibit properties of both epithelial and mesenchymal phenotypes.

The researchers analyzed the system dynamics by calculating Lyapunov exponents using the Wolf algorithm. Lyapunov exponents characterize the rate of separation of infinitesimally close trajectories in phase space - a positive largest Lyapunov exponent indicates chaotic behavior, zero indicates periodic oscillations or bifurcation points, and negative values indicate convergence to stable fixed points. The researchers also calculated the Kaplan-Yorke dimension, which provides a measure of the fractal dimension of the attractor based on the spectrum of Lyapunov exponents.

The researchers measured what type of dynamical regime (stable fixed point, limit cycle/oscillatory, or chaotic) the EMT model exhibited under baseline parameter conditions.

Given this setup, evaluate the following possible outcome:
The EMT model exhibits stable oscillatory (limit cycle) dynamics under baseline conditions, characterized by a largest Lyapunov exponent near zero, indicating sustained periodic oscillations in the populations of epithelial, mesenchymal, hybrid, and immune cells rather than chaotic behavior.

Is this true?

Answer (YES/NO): NO